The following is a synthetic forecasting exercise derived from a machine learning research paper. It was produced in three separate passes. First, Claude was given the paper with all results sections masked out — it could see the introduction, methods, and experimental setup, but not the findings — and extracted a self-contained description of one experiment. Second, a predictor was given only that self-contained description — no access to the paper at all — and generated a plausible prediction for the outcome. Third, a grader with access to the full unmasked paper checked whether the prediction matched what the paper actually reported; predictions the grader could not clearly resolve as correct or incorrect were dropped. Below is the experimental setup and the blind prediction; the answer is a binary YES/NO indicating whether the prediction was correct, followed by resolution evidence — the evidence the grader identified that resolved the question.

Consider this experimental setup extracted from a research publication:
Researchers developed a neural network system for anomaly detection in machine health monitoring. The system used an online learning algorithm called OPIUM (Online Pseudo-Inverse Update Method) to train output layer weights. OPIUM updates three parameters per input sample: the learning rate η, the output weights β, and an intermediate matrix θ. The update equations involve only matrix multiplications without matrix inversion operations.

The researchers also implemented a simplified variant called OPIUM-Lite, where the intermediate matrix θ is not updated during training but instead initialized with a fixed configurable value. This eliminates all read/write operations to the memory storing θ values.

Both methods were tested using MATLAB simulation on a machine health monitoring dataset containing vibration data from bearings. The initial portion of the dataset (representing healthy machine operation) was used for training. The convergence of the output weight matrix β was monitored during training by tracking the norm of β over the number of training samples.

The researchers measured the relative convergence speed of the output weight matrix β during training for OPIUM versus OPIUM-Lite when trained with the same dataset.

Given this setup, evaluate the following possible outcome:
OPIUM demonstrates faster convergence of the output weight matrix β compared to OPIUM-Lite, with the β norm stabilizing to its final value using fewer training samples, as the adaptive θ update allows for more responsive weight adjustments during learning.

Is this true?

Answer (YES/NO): NO